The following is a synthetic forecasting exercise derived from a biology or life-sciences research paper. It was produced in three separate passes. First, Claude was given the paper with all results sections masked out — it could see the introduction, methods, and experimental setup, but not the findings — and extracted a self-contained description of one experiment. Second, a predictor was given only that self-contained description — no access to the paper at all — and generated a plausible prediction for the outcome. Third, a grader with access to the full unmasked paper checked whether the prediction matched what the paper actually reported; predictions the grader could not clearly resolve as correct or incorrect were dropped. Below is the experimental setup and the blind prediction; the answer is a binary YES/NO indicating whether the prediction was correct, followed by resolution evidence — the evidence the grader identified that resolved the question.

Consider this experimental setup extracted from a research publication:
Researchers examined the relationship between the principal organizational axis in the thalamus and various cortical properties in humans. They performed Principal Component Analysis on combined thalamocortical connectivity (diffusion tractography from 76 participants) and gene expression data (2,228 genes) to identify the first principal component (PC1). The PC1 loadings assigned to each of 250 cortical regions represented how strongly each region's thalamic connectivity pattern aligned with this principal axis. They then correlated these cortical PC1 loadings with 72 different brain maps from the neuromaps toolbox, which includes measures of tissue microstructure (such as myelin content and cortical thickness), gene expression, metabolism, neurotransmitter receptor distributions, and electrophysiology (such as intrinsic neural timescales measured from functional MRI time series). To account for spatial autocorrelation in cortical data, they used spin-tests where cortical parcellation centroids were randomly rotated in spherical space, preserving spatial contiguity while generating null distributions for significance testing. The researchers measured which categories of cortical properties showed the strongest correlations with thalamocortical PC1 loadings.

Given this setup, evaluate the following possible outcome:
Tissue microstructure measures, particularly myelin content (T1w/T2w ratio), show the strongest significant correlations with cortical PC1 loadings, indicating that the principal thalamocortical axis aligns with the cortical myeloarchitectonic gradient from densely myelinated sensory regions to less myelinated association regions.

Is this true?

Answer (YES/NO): NO